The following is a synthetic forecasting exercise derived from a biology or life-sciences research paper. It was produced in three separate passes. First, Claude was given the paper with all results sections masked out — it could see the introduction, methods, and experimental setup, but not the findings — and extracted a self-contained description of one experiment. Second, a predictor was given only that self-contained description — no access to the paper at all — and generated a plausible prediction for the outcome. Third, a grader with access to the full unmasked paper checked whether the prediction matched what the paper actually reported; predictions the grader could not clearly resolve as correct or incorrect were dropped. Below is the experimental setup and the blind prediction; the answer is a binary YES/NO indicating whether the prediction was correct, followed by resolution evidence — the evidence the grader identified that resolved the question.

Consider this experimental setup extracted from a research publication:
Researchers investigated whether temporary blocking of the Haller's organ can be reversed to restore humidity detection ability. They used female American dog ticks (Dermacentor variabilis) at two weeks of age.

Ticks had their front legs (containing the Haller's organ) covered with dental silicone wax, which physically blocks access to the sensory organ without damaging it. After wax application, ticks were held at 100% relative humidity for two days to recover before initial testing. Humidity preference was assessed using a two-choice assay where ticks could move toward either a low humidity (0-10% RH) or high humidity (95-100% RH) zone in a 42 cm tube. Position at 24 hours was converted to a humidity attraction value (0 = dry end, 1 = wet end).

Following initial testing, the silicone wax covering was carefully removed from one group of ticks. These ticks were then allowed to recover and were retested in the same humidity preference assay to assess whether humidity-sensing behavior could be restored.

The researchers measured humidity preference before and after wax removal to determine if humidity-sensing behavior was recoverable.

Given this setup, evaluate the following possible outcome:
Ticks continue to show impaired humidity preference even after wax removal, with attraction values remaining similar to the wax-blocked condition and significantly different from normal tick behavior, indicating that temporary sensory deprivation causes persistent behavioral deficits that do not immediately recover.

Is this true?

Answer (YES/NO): NO